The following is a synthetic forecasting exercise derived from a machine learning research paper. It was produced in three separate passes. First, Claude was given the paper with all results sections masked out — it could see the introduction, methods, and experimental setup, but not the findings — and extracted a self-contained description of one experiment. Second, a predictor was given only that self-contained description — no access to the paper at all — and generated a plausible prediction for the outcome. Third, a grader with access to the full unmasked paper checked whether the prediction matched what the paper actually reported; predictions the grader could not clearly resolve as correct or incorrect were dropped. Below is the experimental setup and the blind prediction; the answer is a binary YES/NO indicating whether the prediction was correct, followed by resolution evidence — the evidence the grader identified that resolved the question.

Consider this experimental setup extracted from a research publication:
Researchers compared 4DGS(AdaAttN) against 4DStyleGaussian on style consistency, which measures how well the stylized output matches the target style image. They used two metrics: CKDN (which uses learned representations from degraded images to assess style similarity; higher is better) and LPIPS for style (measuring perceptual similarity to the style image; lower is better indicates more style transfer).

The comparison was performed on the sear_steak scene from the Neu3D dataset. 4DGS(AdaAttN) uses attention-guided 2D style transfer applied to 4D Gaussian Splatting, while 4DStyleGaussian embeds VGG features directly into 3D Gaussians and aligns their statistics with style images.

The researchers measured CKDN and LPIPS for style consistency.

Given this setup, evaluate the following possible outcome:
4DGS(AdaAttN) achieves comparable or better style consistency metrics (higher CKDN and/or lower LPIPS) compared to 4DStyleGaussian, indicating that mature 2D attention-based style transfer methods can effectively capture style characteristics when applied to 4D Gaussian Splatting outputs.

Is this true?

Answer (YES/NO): YES